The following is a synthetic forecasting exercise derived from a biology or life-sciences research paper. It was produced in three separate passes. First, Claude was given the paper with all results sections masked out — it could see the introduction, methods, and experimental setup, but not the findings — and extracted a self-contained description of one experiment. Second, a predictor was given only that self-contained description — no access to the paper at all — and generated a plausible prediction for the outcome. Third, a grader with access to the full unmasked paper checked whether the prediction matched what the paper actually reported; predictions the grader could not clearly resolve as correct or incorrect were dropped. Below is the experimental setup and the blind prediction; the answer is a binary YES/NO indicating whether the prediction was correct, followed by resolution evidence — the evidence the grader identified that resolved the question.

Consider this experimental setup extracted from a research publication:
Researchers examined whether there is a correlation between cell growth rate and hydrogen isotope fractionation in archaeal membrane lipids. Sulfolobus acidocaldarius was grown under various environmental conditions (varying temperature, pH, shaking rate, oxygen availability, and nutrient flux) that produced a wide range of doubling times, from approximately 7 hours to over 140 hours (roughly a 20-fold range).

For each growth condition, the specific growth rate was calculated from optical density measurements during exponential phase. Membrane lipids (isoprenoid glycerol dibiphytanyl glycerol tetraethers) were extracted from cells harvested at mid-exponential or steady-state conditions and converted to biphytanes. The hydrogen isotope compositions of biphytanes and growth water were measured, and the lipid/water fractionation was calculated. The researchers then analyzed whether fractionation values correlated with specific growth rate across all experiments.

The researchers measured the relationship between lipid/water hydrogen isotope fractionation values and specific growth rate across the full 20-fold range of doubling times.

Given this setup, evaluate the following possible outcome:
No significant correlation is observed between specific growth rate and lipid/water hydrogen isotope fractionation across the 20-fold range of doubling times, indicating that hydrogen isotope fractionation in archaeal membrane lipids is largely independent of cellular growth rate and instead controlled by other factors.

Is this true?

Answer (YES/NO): YES